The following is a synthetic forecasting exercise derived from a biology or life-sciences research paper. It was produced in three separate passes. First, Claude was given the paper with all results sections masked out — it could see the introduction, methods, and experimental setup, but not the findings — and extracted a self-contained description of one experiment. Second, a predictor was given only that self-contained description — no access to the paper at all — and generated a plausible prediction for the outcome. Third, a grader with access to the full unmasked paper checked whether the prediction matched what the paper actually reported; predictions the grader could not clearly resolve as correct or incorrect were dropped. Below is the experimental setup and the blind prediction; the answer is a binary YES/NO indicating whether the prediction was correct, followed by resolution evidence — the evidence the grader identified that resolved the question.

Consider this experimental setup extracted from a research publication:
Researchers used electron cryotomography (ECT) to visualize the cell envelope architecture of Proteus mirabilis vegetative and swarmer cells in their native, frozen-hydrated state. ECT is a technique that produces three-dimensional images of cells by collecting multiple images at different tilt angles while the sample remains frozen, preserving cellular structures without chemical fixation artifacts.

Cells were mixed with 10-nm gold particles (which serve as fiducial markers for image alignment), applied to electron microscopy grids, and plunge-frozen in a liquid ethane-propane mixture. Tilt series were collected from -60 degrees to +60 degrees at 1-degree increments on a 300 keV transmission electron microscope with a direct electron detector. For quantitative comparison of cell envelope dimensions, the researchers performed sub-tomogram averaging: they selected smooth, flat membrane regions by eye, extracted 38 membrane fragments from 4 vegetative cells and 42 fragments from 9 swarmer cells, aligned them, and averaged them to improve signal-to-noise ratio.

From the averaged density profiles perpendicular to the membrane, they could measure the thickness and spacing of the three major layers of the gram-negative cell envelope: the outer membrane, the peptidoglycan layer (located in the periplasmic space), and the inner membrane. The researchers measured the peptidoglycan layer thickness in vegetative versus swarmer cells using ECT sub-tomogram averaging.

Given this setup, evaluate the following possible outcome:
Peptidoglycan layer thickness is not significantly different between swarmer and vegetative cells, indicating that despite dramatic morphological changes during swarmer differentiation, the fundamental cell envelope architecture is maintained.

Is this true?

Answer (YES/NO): NO